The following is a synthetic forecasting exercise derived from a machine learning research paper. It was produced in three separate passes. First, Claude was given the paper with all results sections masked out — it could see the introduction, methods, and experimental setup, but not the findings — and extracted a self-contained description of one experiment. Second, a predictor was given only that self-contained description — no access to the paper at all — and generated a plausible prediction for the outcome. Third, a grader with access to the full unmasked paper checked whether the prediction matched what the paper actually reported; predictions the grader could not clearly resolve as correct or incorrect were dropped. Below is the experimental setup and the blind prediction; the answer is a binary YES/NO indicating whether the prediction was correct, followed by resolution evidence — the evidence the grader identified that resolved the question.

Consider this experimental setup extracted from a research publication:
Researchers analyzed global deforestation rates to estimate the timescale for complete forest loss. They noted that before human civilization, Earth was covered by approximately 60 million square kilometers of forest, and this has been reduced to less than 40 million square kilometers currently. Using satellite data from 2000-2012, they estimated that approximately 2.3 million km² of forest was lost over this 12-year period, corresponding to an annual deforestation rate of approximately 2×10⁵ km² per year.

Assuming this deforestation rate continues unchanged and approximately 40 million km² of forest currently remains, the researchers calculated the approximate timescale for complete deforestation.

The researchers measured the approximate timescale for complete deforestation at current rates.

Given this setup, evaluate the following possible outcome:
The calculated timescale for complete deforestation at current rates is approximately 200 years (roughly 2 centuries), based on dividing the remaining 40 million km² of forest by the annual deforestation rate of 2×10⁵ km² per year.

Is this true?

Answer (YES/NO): NO